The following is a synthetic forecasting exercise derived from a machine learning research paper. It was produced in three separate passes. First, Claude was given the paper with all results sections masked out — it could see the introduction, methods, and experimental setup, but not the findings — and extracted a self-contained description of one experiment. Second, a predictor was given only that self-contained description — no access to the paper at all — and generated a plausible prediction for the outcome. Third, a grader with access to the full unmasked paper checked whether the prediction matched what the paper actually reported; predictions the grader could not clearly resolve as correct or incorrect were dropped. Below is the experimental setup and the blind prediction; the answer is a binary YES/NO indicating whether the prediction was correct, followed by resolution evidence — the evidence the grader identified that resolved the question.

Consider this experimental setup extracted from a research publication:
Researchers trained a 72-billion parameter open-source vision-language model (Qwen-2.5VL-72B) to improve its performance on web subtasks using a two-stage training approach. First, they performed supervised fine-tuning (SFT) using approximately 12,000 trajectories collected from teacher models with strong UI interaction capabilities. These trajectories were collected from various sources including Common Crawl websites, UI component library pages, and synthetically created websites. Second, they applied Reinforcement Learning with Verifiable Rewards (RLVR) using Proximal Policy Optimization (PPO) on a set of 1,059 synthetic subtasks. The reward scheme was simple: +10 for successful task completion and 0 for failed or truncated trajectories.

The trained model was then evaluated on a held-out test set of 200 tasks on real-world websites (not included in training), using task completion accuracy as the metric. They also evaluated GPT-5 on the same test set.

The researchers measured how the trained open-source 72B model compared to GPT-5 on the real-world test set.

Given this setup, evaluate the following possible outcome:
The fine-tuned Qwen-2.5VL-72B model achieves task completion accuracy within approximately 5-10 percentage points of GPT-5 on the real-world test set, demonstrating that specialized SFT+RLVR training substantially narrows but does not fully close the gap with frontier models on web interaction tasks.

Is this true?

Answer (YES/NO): NO